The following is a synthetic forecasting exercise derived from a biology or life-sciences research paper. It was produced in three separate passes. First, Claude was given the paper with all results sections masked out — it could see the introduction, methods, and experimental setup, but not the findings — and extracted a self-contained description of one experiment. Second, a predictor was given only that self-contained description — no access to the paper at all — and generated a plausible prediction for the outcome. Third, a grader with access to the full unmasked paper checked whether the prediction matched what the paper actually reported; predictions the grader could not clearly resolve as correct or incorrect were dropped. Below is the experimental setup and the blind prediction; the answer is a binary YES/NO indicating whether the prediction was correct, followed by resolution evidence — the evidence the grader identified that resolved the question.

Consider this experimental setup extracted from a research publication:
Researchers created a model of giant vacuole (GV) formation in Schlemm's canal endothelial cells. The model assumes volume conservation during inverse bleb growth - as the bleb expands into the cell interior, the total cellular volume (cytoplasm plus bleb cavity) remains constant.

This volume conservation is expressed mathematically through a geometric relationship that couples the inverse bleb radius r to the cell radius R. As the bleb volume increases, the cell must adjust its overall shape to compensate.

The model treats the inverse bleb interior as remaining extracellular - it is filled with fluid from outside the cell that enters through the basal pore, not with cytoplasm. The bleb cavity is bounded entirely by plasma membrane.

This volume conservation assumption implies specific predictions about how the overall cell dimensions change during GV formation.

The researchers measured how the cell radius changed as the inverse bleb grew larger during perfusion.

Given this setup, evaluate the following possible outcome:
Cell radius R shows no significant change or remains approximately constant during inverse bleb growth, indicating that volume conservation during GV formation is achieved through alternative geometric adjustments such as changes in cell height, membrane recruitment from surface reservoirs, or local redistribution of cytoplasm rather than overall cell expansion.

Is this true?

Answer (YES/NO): NO